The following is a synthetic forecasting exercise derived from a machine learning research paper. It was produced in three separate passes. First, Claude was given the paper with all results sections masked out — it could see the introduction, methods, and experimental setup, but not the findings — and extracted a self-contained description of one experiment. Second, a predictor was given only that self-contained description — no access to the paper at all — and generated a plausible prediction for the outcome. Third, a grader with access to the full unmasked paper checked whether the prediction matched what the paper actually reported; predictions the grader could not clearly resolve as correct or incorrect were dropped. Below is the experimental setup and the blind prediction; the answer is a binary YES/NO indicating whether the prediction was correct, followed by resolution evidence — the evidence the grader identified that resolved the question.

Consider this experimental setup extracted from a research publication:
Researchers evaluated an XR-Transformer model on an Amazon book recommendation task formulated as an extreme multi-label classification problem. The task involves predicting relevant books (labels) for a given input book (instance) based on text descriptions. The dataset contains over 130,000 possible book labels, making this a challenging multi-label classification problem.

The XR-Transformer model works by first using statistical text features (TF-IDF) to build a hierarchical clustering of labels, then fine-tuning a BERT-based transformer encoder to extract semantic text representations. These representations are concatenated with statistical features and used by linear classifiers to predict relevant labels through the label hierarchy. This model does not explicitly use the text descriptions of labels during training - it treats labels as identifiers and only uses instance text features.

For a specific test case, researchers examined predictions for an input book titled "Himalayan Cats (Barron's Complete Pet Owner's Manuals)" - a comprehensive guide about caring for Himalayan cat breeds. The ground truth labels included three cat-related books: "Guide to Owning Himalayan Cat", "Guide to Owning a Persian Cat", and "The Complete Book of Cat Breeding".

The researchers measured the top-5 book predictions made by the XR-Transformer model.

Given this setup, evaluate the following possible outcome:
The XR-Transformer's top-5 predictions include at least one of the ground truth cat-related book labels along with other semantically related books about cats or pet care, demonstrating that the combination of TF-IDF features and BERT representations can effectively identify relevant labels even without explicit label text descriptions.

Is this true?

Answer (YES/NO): NO